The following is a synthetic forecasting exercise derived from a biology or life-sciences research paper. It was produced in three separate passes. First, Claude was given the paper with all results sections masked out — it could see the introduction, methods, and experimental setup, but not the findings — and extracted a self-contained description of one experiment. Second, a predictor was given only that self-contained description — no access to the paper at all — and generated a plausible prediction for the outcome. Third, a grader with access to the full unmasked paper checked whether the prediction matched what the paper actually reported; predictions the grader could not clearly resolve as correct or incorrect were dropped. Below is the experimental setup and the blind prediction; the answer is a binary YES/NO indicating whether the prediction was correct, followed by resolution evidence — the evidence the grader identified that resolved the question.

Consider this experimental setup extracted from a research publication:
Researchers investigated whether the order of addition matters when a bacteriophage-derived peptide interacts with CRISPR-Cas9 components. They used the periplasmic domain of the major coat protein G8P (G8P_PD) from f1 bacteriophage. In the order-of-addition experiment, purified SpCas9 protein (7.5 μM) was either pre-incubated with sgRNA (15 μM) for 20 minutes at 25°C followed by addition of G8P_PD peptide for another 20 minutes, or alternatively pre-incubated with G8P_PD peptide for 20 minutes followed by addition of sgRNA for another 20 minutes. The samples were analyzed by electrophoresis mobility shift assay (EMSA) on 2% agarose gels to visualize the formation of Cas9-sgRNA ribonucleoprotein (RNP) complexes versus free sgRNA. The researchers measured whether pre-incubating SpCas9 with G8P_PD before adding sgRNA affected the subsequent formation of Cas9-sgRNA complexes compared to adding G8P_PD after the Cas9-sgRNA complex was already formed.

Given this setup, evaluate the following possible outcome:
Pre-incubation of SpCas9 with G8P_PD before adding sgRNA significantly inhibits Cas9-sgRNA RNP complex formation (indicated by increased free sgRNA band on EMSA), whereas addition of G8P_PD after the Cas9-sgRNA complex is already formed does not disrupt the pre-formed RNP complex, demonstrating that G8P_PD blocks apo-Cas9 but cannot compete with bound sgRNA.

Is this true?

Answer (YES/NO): YES